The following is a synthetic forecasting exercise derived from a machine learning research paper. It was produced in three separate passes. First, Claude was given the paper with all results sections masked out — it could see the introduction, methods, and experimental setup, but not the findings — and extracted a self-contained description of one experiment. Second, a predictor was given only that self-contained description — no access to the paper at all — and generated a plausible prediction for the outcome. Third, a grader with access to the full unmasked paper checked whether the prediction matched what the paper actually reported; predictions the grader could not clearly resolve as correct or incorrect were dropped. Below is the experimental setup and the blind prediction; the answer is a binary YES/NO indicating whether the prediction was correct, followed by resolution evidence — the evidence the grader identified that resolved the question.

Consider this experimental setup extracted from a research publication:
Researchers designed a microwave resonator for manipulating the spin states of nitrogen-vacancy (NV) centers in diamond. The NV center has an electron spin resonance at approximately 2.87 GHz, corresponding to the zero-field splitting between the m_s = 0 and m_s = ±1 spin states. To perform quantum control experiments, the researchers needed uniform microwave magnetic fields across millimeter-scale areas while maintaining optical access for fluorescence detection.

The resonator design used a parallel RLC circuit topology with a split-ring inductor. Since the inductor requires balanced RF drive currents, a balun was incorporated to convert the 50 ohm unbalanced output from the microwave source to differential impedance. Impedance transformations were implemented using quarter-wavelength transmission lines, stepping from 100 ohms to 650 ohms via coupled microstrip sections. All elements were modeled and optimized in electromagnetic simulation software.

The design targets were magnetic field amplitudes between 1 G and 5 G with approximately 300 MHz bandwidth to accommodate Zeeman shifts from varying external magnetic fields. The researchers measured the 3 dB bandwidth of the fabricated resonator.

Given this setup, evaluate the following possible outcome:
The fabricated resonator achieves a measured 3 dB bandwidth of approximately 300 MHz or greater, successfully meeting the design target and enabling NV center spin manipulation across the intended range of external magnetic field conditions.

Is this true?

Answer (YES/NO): NO